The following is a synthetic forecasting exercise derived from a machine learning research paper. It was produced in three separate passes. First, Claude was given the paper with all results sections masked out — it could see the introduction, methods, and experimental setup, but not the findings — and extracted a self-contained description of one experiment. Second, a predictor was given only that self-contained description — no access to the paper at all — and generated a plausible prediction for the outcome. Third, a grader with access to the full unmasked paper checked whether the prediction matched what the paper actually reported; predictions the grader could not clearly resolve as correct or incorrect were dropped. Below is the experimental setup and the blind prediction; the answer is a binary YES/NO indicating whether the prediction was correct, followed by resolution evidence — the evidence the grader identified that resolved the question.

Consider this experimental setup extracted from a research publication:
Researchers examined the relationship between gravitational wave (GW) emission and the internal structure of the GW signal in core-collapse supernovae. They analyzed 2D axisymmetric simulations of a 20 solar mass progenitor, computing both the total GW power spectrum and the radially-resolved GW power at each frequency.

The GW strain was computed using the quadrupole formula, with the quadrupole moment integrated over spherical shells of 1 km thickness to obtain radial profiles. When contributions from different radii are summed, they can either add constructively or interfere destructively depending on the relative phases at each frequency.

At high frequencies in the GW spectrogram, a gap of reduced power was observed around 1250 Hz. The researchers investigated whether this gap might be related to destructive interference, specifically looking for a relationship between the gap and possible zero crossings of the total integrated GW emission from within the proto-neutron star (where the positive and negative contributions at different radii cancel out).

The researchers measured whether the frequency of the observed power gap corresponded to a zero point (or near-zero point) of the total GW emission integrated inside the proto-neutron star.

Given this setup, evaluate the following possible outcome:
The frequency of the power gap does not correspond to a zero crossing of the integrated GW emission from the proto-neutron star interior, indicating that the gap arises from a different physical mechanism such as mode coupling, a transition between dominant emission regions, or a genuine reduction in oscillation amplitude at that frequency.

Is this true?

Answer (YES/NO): NO